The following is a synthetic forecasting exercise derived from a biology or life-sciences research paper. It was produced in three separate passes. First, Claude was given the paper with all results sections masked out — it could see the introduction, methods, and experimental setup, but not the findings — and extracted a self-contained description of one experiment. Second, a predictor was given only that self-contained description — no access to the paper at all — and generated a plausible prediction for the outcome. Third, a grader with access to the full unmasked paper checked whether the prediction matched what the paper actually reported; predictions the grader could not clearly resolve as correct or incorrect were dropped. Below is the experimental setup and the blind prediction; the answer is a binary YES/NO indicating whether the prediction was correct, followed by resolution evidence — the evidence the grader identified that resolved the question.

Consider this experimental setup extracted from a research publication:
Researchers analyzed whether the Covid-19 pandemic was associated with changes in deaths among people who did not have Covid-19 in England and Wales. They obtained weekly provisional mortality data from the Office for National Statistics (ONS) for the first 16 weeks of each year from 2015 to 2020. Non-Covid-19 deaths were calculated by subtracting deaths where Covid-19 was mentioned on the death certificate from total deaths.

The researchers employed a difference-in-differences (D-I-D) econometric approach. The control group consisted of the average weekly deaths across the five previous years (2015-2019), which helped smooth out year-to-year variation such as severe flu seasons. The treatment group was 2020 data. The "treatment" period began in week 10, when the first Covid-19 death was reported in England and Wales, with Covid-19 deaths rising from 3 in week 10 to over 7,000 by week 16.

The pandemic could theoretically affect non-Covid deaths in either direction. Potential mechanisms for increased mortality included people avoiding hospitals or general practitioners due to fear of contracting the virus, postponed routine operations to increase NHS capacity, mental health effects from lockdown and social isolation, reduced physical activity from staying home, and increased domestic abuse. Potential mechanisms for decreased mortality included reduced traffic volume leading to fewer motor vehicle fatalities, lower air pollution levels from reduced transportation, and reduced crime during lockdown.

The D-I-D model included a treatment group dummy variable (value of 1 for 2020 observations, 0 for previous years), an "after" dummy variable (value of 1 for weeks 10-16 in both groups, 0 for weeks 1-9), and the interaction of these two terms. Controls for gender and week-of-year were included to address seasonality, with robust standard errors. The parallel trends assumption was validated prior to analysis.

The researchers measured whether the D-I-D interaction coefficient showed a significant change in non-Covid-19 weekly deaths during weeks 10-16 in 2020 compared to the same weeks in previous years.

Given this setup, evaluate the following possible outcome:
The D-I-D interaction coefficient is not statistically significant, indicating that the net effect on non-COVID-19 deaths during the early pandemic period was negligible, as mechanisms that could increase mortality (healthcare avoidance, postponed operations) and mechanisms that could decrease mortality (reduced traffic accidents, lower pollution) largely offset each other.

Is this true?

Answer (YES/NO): NO